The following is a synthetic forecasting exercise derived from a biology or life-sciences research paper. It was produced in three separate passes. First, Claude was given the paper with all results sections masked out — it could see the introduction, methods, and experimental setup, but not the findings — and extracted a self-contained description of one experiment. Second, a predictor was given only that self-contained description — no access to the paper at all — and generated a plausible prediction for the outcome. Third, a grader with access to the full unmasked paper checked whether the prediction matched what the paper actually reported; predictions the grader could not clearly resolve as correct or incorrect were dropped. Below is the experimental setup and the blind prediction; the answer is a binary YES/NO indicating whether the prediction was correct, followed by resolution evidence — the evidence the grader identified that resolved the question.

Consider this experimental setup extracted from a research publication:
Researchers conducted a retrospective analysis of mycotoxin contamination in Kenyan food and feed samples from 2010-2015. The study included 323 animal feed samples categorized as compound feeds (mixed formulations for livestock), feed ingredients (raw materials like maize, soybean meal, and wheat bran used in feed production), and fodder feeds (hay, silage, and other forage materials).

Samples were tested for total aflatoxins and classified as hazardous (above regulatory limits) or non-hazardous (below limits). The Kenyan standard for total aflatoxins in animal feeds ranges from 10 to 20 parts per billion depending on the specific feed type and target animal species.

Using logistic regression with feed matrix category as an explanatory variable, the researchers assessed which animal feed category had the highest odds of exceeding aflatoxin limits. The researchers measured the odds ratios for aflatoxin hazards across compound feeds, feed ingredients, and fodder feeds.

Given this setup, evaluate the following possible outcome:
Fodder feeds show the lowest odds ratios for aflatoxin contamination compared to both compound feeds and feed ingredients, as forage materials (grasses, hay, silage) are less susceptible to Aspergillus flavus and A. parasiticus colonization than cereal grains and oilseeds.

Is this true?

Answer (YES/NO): YES